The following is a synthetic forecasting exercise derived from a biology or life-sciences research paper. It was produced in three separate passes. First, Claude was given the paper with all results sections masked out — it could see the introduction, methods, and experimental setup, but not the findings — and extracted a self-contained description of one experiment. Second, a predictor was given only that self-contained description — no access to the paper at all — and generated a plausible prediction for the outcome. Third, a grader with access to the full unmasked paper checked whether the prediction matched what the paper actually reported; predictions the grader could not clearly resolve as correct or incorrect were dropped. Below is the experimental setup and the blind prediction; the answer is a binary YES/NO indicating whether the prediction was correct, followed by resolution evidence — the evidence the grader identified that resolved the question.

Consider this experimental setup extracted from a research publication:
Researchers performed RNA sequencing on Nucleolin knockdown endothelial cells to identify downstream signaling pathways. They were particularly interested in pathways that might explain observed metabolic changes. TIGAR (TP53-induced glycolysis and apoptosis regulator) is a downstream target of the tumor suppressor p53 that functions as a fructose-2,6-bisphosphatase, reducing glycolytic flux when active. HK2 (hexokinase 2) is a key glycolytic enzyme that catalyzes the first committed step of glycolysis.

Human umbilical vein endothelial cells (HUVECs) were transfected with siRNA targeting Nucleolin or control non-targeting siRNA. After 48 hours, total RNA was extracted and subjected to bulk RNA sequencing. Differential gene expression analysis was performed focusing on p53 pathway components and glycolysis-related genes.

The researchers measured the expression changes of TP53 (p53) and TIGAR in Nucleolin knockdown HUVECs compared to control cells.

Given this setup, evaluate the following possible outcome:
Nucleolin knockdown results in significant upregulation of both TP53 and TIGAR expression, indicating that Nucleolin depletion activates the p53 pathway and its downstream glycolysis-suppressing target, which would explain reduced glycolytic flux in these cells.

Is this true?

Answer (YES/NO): NO